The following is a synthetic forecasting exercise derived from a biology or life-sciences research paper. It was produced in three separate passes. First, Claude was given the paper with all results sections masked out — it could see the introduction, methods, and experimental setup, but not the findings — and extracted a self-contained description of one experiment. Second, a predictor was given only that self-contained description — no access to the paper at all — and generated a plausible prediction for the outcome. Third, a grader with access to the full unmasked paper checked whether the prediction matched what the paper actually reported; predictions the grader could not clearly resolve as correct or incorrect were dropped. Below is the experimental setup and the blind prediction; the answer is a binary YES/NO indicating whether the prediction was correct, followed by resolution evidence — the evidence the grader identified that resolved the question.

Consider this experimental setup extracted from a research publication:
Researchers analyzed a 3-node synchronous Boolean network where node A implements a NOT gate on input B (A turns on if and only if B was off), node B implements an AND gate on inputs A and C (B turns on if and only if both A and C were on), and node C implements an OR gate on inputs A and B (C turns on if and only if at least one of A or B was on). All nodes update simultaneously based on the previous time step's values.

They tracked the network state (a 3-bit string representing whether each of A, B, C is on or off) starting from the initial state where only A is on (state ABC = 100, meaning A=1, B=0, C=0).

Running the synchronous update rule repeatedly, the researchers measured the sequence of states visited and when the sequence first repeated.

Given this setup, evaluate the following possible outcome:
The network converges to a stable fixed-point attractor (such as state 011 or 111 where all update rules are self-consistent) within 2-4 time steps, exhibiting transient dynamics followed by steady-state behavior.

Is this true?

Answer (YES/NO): NO